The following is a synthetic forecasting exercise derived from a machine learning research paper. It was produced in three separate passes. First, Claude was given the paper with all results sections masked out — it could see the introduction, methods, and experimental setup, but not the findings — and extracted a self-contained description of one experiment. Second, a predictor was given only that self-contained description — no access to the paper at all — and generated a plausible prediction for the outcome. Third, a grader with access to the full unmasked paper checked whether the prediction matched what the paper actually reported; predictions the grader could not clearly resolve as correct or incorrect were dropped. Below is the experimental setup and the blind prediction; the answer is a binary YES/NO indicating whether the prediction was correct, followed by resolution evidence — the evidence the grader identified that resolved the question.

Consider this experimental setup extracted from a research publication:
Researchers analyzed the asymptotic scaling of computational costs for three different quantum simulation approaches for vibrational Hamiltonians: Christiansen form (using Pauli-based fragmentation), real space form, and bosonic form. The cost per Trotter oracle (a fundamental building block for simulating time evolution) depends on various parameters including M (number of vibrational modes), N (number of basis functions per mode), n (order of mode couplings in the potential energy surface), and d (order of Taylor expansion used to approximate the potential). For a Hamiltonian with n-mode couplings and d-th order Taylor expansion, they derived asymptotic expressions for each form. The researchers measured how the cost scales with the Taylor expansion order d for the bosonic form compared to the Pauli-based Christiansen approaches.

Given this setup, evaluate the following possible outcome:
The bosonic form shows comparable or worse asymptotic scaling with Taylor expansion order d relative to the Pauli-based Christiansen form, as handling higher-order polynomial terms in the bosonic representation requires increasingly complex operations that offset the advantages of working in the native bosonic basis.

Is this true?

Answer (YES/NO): YES